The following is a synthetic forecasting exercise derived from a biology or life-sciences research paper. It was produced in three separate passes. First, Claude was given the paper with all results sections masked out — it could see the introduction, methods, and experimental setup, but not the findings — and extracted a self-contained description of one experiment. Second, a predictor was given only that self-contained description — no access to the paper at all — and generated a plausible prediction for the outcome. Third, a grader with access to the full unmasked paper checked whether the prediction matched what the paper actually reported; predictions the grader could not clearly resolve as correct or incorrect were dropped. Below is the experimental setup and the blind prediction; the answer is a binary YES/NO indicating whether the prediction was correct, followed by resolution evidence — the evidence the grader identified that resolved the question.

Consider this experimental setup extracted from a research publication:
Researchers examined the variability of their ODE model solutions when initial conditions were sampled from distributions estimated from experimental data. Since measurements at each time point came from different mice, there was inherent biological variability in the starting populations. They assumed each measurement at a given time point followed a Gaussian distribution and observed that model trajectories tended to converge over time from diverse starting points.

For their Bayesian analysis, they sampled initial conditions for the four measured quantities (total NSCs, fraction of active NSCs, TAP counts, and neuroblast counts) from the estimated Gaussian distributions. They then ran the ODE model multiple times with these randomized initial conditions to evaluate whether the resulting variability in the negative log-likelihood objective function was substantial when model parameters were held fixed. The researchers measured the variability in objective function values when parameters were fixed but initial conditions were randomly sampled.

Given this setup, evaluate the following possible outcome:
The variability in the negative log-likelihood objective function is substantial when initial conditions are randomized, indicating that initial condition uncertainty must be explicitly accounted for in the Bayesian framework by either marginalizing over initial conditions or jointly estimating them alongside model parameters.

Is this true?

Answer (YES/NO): NO